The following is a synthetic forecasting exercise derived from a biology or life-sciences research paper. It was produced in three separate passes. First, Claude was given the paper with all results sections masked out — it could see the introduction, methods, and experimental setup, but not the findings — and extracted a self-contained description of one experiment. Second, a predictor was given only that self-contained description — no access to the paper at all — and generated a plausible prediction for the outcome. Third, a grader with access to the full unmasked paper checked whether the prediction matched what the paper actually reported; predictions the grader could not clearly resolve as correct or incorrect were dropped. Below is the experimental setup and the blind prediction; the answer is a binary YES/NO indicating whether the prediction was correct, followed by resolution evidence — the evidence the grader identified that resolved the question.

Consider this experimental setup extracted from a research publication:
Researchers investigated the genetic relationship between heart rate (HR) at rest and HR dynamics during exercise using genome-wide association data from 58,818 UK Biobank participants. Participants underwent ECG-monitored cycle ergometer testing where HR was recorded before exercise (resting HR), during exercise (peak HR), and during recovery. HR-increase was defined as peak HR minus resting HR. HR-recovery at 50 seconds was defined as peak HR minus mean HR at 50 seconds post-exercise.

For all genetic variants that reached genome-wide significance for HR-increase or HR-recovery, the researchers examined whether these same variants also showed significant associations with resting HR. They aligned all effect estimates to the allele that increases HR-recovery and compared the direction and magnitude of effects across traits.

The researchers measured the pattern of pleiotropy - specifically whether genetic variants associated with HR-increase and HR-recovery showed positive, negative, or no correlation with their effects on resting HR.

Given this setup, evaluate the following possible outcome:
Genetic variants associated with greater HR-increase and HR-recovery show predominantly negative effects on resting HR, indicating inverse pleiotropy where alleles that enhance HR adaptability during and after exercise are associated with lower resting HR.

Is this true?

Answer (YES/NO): YES